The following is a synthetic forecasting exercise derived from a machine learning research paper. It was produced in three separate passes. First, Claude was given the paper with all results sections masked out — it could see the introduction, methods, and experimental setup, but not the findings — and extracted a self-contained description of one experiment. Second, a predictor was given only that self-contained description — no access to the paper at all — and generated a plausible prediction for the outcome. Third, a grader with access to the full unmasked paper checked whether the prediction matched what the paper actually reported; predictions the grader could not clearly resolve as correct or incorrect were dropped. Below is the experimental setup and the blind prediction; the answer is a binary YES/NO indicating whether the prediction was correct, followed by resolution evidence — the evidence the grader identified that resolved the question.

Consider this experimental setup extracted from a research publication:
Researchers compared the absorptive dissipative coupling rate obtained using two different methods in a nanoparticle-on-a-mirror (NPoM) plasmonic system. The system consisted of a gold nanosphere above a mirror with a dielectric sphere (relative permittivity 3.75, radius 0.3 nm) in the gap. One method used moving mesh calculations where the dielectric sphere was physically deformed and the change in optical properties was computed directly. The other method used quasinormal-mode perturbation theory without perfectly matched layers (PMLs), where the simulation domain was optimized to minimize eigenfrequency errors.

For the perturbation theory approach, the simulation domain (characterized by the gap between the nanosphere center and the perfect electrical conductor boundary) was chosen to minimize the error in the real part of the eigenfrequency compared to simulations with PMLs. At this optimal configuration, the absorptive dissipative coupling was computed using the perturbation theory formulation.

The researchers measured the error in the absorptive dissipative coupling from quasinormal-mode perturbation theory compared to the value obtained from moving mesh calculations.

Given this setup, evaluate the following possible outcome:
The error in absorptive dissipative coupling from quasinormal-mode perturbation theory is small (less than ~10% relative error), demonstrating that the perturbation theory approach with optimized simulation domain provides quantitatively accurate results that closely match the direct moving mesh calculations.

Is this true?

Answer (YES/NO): NO